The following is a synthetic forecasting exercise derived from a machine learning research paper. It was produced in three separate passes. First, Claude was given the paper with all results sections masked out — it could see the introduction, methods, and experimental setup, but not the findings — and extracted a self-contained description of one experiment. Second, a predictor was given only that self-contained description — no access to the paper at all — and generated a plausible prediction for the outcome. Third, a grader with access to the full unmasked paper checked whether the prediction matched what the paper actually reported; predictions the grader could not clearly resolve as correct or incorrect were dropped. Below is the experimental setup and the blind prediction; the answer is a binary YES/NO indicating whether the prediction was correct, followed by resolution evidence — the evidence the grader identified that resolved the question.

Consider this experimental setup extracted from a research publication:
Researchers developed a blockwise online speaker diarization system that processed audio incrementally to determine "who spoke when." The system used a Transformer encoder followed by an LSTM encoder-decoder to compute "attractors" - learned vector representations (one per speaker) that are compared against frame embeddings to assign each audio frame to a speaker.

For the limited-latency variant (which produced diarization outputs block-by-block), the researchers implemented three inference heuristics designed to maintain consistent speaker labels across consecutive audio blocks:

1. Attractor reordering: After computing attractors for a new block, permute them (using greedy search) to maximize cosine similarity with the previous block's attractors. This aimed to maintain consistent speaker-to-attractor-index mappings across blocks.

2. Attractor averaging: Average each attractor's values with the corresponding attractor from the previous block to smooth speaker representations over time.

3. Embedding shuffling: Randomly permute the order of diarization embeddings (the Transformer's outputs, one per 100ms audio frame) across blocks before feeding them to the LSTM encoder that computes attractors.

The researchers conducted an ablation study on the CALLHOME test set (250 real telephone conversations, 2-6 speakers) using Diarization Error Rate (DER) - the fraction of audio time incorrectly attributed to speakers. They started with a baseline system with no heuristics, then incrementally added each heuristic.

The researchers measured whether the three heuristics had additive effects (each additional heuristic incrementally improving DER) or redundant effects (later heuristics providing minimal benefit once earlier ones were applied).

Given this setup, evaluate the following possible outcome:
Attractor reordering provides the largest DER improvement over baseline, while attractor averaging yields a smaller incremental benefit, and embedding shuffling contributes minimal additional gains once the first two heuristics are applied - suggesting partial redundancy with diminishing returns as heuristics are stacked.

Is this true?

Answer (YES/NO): NO